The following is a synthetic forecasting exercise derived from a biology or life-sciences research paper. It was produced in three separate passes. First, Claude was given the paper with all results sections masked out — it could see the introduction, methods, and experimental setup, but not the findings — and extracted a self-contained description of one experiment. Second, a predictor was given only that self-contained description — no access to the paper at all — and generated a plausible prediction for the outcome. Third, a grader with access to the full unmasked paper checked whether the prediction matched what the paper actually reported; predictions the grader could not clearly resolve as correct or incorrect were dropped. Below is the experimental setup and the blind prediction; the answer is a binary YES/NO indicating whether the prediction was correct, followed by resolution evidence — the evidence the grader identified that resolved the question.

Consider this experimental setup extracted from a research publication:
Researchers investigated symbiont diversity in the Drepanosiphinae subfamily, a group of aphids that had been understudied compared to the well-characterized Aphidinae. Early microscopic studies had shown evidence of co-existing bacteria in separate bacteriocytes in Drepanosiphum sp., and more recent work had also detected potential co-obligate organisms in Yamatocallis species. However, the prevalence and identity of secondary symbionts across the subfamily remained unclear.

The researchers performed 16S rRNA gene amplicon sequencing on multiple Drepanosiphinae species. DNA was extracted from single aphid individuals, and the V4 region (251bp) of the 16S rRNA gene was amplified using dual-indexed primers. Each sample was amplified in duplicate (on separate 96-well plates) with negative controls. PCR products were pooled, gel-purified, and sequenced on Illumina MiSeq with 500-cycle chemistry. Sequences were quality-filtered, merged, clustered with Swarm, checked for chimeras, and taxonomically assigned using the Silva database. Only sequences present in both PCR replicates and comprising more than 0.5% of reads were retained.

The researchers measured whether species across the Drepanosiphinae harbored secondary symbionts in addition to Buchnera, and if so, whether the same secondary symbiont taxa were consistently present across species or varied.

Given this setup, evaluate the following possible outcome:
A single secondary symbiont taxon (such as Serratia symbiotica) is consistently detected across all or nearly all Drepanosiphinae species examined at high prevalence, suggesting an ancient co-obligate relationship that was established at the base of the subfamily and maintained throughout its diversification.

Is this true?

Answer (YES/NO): NO